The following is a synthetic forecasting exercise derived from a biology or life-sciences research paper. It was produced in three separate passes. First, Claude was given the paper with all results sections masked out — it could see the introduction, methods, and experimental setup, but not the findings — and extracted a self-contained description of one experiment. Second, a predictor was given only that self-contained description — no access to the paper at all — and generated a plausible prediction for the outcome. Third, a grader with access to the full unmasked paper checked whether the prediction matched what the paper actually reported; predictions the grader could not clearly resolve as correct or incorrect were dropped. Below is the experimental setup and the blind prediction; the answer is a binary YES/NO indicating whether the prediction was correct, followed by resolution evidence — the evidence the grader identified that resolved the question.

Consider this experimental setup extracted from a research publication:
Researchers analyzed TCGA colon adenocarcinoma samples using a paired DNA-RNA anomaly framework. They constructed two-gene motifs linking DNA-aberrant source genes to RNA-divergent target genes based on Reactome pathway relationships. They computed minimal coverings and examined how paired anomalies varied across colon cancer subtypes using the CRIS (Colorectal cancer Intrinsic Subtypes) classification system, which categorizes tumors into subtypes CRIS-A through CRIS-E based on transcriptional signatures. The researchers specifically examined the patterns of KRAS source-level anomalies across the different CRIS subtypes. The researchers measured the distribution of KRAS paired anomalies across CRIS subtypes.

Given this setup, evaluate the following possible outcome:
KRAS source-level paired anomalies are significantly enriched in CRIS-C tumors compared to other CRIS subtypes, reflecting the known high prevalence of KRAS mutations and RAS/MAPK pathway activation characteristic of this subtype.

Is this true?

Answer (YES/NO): NO